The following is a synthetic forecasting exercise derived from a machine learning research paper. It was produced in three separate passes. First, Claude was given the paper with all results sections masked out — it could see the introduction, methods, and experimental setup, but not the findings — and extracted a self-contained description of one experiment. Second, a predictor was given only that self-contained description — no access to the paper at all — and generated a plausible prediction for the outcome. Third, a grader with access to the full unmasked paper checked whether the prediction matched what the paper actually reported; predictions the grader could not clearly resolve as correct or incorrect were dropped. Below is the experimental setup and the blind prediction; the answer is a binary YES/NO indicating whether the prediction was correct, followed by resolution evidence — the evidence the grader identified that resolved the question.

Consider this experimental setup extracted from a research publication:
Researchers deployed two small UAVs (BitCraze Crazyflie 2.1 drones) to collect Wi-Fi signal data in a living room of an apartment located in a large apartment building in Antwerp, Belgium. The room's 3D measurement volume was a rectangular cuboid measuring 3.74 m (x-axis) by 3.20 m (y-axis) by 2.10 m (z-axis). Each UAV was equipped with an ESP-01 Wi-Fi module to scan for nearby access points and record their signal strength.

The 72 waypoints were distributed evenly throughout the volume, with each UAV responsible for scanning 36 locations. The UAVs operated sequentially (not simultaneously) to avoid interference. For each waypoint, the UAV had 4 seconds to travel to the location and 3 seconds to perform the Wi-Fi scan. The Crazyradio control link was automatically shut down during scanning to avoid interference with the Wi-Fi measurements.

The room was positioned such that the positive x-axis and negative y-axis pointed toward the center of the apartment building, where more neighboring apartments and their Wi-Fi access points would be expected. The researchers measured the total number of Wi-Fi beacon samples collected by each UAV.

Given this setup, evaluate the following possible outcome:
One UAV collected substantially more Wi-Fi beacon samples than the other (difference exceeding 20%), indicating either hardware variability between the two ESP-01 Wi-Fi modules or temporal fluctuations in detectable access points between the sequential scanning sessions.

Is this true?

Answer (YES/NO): NO